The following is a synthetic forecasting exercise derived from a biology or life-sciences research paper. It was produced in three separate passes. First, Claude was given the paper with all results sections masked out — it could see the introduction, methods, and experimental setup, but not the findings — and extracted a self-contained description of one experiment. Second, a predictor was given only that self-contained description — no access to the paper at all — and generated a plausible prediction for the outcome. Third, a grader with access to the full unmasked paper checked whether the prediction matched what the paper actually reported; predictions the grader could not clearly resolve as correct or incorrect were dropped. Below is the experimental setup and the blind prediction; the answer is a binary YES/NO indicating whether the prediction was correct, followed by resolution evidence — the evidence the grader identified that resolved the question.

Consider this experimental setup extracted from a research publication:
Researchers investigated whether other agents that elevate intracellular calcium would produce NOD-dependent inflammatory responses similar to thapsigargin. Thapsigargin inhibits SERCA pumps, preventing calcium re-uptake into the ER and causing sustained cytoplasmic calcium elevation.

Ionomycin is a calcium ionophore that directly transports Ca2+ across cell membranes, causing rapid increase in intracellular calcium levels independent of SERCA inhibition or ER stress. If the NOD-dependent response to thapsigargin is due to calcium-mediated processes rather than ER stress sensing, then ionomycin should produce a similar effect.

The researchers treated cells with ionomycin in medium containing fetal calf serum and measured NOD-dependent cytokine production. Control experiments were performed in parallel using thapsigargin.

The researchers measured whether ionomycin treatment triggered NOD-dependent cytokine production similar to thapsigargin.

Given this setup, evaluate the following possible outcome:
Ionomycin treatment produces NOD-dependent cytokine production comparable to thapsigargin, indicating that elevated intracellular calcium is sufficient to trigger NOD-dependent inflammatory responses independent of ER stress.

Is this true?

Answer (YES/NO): YES